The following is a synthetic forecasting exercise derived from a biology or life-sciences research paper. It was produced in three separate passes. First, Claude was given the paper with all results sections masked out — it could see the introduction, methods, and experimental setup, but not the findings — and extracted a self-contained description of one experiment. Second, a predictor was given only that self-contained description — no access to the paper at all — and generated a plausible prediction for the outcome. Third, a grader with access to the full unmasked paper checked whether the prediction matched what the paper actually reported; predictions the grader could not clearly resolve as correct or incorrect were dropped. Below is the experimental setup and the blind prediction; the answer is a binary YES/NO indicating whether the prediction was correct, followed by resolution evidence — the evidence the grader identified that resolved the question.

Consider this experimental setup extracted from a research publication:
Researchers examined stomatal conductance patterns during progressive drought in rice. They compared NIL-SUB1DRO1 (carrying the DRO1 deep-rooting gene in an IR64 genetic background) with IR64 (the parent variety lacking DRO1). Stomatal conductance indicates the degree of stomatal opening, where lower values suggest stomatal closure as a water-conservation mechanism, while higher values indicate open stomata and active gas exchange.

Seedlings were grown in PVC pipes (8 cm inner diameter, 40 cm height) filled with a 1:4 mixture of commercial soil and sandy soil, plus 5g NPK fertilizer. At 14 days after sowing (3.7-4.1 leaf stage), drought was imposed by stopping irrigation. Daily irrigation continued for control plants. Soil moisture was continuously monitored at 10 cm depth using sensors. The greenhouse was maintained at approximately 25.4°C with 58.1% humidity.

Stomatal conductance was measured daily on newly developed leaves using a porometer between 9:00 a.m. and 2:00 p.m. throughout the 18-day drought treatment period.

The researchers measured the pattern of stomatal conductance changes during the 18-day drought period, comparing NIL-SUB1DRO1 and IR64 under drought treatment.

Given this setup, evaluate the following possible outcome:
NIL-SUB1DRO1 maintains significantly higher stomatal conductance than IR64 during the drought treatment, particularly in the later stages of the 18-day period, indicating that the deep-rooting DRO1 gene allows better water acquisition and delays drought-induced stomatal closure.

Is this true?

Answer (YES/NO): NO